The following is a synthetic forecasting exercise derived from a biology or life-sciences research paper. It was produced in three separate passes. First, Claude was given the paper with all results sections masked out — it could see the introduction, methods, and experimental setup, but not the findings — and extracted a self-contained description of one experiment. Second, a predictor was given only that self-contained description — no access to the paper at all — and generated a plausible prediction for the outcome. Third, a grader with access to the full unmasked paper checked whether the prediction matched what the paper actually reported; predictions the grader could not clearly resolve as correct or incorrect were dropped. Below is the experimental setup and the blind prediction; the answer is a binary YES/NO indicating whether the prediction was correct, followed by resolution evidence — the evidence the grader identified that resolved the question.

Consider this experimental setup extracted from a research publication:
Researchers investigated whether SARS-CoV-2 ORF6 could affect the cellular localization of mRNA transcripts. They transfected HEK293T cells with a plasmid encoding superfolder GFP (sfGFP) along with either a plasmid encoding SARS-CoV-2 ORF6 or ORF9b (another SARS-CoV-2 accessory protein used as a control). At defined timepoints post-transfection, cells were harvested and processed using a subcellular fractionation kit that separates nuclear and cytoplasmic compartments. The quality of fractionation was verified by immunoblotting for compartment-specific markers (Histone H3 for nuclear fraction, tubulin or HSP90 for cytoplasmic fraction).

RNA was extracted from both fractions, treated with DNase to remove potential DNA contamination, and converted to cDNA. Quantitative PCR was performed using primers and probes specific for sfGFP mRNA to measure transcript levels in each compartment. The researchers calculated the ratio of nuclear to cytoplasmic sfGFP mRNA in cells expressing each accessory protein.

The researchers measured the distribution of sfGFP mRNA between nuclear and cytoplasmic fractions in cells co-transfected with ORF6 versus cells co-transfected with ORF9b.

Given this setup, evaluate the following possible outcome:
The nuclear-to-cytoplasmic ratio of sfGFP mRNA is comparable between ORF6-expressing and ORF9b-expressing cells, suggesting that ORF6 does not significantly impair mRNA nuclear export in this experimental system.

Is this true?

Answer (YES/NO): NO